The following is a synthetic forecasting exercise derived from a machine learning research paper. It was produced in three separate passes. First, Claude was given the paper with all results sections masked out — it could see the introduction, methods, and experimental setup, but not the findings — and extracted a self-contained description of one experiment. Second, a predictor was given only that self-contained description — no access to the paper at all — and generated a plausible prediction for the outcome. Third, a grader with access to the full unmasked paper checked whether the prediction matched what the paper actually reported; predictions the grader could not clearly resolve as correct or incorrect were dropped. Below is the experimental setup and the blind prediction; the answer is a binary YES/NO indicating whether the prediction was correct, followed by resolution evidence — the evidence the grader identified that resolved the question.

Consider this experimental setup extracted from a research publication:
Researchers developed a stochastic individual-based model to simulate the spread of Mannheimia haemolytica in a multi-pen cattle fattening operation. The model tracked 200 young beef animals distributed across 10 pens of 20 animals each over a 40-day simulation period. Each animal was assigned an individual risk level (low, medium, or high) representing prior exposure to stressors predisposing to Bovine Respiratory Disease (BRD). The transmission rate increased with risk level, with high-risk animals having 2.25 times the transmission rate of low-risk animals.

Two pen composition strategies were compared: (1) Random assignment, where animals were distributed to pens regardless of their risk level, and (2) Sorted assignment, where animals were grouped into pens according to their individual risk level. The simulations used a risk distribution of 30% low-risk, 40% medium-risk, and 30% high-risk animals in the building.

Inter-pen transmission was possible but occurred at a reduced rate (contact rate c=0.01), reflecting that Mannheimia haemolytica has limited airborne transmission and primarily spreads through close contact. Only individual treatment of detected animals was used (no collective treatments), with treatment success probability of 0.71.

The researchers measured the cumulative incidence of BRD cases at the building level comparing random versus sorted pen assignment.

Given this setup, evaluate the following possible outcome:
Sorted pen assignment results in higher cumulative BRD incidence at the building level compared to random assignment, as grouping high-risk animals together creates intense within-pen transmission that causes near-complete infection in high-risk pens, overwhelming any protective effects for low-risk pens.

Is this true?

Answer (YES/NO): NO